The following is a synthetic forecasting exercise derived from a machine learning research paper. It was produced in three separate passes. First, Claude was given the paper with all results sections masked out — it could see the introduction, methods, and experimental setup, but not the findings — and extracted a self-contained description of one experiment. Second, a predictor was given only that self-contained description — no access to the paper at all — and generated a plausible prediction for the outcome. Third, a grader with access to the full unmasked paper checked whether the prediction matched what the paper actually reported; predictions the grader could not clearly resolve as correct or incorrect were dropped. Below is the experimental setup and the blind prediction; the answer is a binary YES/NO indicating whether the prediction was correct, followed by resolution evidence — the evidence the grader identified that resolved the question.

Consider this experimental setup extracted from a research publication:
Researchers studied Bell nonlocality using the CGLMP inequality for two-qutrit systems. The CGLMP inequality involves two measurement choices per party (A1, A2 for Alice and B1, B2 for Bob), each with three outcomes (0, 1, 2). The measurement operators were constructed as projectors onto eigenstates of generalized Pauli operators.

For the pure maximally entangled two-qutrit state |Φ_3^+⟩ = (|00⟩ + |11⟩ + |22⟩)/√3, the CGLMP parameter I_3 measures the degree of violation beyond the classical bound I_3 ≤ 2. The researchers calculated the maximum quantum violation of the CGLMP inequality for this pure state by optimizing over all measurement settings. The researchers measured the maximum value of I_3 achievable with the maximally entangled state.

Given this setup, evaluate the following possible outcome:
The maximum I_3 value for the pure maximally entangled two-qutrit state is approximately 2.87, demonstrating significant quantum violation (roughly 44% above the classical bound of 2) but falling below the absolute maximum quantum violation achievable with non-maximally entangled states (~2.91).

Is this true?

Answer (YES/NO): YES